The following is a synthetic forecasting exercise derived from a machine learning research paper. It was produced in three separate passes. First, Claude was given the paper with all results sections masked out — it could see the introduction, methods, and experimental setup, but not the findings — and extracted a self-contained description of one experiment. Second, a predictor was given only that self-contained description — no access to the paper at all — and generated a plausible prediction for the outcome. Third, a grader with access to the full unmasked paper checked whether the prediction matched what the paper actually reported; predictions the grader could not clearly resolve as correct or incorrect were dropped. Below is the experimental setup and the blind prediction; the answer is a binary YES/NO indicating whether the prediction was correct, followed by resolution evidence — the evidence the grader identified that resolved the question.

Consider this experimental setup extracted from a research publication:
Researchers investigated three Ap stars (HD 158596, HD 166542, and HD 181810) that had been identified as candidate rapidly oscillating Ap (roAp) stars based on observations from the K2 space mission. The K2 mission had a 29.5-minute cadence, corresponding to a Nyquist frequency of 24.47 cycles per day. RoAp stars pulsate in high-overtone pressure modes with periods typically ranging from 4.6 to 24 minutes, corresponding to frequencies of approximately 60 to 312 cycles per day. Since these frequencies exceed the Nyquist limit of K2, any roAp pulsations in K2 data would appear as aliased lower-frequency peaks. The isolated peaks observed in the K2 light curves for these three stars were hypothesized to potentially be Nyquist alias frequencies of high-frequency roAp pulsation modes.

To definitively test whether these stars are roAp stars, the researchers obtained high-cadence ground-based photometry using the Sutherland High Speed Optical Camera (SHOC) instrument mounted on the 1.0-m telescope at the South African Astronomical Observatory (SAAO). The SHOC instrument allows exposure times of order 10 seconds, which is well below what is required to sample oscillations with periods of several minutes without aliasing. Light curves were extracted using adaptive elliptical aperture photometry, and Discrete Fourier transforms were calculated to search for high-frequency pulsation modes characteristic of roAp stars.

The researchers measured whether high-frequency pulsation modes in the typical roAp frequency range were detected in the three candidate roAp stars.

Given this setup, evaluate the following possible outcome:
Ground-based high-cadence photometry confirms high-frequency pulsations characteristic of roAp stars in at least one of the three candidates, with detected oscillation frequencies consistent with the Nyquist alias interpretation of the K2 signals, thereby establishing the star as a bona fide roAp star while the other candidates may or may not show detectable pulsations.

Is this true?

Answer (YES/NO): NO